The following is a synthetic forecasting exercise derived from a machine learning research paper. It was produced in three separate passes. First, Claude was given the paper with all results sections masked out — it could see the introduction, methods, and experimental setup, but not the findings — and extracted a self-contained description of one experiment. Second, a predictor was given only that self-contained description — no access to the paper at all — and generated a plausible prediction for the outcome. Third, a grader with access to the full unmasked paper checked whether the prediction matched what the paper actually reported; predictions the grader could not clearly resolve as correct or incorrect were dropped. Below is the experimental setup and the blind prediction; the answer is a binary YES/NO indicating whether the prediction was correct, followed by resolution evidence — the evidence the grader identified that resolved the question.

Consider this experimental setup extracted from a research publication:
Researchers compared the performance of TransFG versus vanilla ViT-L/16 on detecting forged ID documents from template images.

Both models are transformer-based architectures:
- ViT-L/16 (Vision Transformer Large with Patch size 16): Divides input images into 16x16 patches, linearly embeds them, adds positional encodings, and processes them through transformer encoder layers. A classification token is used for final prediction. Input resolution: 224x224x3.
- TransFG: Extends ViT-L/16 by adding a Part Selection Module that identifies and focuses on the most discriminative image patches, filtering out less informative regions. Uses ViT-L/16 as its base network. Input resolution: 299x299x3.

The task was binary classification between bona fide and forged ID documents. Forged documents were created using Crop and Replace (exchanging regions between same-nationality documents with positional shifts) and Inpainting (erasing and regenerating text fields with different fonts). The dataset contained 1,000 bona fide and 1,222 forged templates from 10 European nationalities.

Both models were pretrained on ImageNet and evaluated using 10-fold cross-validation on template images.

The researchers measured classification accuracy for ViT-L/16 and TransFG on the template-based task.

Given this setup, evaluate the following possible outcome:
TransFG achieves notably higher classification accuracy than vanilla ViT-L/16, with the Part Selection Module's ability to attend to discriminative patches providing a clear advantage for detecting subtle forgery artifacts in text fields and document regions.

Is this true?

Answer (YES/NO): YES